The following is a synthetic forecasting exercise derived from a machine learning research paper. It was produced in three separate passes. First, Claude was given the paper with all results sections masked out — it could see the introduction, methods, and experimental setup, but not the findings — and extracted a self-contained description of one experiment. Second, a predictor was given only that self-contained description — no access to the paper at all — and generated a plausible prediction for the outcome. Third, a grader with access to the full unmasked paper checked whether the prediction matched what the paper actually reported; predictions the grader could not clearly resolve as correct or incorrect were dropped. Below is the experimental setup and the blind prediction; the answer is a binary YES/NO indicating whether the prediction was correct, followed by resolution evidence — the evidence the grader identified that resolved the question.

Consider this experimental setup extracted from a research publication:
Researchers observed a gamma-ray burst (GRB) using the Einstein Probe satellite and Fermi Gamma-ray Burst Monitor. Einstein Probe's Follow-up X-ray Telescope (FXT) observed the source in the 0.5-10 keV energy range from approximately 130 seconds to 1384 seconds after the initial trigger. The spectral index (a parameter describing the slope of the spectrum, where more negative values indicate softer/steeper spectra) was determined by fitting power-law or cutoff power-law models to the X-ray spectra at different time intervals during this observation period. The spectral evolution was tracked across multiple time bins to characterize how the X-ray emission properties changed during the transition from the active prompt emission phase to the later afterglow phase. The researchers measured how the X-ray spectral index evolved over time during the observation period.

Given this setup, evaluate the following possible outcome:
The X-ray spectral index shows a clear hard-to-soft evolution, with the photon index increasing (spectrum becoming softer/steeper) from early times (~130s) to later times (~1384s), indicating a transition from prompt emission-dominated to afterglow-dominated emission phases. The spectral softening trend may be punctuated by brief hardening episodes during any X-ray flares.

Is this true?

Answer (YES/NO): NO